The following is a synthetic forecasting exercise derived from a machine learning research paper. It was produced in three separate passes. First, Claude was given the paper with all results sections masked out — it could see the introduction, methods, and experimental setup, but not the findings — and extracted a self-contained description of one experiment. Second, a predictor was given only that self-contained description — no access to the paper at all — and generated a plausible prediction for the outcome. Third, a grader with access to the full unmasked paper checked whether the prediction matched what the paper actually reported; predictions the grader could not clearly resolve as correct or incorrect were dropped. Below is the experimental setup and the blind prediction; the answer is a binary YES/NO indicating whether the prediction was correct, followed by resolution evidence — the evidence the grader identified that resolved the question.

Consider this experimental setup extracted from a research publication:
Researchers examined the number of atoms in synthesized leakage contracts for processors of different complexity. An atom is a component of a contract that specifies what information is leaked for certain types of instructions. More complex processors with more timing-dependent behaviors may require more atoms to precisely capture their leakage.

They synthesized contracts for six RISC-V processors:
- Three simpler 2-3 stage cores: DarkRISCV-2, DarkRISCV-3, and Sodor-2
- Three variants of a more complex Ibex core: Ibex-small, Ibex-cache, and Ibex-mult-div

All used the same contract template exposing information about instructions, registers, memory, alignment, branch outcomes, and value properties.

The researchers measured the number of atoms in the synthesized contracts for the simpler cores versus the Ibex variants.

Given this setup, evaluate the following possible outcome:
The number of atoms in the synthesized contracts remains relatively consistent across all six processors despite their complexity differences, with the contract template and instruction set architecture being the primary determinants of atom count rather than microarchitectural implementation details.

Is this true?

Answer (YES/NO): NO